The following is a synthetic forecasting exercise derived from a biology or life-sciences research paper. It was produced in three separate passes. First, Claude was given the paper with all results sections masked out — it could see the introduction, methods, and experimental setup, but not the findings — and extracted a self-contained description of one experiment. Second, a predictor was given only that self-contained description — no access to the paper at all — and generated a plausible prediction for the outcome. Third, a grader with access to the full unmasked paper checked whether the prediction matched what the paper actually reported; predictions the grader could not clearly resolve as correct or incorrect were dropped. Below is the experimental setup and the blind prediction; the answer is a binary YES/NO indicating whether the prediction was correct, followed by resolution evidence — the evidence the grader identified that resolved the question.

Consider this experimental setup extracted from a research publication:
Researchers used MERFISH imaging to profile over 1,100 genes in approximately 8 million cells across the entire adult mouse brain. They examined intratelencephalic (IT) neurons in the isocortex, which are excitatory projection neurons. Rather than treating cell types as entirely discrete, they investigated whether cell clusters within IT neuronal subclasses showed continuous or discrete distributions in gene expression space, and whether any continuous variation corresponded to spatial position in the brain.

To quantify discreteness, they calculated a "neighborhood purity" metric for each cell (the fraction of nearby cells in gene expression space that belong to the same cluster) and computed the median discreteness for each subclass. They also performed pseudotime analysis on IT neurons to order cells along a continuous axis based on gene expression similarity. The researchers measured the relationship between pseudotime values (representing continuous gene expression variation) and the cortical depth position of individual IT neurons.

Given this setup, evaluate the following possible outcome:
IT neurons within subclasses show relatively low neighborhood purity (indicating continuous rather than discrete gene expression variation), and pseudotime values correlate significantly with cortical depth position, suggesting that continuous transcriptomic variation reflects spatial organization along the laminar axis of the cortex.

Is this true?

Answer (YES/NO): YES